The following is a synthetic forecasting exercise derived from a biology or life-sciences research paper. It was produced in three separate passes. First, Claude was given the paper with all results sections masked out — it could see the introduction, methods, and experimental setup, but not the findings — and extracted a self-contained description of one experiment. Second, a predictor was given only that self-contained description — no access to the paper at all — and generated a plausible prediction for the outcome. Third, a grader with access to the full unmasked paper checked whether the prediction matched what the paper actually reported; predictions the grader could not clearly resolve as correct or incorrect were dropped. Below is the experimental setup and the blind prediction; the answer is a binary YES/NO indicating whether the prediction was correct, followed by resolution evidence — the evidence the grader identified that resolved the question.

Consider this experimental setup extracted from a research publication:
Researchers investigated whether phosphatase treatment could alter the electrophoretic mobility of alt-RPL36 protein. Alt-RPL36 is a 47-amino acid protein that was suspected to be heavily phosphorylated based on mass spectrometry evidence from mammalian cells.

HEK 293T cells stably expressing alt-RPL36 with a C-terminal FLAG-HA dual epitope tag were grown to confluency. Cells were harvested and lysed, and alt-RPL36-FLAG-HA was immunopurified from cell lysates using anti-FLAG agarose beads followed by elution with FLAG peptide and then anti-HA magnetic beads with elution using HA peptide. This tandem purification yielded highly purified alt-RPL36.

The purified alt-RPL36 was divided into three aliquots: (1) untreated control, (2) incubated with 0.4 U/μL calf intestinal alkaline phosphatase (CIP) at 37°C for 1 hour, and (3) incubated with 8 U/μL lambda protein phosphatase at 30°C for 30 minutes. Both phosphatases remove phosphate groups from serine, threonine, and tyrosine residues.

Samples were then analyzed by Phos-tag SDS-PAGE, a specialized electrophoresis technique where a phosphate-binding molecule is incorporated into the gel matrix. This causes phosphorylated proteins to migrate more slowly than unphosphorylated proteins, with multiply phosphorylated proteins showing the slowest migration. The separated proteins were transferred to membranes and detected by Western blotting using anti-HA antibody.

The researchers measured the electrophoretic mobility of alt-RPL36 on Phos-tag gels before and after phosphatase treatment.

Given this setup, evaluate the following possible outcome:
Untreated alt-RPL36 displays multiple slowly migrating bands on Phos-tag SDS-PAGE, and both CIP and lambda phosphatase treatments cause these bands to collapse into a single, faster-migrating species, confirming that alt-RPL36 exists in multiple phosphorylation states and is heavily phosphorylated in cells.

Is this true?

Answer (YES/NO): YES